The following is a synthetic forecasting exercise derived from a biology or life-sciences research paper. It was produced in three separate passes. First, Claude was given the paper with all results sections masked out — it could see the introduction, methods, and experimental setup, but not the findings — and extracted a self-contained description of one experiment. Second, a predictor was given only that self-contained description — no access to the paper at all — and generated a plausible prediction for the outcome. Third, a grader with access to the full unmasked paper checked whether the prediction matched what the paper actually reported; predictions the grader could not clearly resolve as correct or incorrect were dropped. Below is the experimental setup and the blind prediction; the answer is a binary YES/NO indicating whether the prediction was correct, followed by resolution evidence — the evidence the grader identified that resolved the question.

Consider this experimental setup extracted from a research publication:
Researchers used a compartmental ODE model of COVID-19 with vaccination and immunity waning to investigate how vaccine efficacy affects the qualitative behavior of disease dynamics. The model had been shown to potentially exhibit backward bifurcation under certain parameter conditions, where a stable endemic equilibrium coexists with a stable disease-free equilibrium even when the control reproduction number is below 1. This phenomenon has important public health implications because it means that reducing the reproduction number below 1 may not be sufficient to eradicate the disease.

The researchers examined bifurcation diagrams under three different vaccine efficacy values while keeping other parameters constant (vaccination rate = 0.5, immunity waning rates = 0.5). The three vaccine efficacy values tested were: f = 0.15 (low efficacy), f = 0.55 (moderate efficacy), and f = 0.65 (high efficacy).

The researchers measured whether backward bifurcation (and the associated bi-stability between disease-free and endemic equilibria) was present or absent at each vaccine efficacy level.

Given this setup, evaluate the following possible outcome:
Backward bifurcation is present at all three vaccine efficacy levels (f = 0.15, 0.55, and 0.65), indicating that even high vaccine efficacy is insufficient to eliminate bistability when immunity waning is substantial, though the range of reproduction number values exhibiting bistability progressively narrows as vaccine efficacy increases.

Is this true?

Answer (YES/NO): NO